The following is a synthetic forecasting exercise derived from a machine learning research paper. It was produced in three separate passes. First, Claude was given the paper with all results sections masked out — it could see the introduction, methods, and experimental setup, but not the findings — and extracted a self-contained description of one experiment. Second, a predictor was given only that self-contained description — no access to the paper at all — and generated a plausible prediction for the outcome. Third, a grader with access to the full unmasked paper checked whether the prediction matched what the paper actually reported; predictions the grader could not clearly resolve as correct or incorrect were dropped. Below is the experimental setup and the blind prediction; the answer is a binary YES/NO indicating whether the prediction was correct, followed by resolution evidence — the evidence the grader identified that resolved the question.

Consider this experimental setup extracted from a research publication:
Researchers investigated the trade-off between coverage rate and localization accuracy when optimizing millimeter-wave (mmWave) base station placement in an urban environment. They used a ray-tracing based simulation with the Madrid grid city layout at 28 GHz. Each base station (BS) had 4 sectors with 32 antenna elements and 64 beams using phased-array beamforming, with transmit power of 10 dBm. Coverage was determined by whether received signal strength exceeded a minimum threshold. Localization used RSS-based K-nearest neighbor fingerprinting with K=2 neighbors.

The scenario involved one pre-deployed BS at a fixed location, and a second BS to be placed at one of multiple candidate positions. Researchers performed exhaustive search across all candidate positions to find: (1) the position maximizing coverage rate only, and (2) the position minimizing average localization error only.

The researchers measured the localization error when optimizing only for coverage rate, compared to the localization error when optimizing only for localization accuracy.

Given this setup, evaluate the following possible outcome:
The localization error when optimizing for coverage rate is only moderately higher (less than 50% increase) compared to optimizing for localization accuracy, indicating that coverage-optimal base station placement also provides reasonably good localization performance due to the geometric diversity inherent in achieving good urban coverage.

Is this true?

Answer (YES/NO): NO